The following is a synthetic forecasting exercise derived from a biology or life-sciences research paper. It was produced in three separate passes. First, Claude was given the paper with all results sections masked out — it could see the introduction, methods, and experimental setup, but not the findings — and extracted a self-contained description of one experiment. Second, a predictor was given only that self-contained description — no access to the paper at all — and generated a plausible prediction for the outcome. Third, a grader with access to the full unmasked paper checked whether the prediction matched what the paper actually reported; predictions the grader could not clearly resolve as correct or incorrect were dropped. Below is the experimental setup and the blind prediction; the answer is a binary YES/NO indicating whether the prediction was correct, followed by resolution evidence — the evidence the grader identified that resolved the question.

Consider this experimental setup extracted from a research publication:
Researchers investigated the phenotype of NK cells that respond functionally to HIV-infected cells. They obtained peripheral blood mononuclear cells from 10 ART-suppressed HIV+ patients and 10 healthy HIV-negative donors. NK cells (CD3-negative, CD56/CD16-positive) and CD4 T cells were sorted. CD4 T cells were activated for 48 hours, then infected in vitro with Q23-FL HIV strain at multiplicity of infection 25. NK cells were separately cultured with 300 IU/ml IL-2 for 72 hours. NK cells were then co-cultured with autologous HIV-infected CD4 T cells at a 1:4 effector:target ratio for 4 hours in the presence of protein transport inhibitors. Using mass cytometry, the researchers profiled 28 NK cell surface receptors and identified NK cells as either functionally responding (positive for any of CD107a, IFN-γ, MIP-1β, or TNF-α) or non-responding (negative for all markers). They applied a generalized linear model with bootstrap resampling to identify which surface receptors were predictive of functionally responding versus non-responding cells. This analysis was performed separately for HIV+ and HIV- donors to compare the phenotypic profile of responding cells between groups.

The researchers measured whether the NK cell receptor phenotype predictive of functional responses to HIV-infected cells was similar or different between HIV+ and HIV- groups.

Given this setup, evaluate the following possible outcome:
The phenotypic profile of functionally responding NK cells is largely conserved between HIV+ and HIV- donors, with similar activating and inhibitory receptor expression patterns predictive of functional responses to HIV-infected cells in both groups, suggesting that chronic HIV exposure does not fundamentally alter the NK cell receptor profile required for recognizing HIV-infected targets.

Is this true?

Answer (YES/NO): YES